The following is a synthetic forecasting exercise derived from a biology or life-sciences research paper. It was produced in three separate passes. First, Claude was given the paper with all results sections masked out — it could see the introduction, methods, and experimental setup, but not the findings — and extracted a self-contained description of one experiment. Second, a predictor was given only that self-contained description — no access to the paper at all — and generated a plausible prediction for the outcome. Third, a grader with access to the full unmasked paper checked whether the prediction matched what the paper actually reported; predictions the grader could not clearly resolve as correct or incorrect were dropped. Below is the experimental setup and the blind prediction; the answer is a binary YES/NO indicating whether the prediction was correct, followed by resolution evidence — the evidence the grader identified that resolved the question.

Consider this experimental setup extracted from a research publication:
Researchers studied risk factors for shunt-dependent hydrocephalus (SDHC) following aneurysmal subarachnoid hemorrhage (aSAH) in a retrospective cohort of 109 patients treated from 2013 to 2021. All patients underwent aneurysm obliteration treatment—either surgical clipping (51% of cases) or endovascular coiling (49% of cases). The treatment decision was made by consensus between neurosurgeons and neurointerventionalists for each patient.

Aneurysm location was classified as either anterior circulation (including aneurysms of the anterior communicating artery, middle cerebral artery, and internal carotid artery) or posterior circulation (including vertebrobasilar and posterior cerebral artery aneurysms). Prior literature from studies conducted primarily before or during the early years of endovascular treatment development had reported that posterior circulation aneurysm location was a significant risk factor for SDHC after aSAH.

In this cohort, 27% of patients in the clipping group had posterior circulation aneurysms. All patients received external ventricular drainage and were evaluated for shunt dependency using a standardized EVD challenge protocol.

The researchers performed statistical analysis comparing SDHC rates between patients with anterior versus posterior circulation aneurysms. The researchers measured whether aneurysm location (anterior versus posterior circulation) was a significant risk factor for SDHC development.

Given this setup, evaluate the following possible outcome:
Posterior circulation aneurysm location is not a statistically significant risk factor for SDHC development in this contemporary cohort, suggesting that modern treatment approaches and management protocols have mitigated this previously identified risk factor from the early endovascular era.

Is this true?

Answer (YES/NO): YES